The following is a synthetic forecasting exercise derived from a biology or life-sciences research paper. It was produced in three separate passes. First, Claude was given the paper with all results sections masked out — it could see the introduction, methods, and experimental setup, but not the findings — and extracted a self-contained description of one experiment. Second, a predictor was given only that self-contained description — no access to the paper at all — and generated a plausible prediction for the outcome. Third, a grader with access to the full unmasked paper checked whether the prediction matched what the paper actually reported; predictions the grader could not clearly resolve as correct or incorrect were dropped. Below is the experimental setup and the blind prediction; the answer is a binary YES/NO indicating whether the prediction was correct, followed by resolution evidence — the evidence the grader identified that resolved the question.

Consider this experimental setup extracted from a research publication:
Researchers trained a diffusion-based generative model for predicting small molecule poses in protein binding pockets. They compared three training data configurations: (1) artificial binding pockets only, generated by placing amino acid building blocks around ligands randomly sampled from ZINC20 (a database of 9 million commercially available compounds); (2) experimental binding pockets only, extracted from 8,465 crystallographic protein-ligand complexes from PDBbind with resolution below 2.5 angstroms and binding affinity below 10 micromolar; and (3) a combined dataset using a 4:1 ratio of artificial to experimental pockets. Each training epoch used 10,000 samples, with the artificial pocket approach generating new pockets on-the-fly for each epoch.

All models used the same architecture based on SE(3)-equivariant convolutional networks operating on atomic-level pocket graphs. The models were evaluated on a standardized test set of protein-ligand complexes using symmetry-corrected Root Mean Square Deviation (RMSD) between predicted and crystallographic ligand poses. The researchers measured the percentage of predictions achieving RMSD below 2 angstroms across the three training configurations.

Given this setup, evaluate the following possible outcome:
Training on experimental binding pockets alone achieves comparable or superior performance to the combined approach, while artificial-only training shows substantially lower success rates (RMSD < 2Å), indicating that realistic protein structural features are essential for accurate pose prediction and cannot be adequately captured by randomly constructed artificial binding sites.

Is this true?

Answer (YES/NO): NO